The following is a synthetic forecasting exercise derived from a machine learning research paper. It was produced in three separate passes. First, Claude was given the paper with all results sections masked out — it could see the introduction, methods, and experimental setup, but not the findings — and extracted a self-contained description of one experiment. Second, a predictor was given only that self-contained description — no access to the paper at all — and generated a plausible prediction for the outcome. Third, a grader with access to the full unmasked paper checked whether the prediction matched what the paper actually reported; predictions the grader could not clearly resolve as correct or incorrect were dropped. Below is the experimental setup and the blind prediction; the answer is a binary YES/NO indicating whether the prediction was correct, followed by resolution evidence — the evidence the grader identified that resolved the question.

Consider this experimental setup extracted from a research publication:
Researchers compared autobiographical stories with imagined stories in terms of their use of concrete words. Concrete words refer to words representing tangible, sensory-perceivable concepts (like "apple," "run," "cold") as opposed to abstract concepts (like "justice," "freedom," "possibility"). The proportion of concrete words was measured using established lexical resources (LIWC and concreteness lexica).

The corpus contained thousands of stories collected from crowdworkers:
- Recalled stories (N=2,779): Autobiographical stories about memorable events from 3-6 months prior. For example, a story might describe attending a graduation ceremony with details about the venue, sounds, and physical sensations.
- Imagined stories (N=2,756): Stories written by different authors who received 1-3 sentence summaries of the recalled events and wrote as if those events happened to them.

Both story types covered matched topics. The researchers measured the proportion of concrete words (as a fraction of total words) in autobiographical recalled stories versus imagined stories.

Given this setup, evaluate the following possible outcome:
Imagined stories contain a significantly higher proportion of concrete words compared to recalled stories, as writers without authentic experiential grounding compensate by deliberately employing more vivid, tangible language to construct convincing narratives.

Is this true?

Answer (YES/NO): NO